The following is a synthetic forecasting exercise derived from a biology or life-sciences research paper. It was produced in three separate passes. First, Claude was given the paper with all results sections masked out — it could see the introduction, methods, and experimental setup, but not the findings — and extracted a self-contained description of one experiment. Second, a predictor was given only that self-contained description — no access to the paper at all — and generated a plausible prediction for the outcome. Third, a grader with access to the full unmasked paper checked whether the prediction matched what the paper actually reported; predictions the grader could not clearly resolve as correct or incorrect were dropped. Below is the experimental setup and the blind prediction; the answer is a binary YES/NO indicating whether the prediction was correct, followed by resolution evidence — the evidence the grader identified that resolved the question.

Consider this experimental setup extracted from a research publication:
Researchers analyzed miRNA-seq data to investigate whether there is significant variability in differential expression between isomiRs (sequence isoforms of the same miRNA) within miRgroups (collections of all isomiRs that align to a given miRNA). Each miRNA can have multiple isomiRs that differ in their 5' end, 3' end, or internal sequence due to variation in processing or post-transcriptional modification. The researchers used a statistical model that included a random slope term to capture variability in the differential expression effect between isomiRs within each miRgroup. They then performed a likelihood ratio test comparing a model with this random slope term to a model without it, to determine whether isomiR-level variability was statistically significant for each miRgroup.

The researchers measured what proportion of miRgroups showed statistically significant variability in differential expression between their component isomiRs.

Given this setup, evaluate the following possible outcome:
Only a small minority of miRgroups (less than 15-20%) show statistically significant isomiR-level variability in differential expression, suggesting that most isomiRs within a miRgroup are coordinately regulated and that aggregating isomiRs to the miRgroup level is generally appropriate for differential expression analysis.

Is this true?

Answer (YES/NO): NO